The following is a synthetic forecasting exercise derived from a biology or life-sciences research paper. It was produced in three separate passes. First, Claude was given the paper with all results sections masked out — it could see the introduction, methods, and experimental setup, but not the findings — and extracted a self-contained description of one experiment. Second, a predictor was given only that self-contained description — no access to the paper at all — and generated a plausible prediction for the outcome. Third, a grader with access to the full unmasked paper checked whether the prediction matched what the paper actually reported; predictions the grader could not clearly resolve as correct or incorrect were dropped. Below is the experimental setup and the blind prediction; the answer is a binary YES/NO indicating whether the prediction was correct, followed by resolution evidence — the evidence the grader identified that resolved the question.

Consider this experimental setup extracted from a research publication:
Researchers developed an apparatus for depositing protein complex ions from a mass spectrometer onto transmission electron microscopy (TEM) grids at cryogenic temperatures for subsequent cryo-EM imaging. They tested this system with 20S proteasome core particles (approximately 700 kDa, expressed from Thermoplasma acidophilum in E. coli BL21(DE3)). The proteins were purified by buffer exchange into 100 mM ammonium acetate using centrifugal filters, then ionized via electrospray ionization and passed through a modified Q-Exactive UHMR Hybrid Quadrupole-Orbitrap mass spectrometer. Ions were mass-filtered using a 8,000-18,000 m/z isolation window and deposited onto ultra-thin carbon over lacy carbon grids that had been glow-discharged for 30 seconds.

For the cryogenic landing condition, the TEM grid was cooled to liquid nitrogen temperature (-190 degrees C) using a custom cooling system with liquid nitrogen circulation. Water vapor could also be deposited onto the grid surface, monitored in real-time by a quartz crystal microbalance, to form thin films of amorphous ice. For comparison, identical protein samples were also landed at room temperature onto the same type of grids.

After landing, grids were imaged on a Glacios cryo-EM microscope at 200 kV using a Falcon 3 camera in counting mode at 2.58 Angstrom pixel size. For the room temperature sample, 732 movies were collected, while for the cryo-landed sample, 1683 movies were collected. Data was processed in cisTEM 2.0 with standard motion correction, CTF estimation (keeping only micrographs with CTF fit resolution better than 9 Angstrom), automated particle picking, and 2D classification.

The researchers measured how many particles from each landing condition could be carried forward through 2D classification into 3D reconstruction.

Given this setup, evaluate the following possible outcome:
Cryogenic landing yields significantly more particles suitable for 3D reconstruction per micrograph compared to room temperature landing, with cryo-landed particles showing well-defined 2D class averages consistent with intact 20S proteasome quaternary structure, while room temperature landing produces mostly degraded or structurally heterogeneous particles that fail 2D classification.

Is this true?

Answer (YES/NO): NO